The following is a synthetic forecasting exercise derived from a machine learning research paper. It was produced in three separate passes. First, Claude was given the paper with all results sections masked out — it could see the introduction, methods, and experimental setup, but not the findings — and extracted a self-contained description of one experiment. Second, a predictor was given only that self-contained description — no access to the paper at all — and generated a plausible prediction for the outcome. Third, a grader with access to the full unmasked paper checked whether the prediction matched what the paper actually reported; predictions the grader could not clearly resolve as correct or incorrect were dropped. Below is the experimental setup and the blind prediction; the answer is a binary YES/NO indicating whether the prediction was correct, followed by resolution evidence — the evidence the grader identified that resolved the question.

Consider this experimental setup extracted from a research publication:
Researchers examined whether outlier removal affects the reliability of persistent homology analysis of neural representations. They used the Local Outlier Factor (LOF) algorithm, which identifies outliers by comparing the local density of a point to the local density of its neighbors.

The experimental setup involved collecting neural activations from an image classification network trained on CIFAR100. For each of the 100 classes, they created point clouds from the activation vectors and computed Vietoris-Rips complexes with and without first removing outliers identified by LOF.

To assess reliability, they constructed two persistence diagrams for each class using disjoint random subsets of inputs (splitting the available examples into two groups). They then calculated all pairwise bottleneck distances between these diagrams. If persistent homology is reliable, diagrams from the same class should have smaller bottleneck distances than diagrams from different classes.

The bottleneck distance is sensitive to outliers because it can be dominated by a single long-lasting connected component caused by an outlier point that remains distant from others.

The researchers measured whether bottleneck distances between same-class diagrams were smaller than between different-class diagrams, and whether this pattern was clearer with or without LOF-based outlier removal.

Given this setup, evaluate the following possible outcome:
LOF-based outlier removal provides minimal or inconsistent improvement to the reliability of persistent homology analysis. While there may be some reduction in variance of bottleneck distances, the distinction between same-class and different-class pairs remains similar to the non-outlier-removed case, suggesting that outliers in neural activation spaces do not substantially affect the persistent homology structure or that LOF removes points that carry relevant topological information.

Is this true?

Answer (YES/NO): YES